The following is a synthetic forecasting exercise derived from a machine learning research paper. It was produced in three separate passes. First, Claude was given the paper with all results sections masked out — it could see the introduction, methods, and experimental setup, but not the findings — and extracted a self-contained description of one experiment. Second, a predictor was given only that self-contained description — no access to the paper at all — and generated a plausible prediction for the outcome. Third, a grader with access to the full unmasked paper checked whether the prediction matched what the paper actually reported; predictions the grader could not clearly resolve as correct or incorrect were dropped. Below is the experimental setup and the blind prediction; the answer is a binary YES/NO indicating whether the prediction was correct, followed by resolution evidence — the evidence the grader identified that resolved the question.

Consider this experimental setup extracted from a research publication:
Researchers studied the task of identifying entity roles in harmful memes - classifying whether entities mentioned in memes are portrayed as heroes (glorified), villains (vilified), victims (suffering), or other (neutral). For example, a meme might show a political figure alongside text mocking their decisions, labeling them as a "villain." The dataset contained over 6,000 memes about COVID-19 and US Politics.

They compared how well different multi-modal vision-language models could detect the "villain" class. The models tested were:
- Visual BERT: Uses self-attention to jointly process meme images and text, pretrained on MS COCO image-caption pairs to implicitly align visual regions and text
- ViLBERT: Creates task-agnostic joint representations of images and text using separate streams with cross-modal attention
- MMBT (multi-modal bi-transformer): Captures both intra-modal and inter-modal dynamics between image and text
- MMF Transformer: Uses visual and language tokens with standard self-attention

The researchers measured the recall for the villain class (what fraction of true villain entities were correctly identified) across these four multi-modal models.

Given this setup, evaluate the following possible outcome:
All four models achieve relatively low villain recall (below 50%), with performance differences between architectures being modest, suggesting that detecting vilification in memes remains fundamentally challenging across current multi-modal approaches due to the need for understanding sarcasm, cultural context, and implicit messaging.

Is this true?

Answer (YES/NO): NO